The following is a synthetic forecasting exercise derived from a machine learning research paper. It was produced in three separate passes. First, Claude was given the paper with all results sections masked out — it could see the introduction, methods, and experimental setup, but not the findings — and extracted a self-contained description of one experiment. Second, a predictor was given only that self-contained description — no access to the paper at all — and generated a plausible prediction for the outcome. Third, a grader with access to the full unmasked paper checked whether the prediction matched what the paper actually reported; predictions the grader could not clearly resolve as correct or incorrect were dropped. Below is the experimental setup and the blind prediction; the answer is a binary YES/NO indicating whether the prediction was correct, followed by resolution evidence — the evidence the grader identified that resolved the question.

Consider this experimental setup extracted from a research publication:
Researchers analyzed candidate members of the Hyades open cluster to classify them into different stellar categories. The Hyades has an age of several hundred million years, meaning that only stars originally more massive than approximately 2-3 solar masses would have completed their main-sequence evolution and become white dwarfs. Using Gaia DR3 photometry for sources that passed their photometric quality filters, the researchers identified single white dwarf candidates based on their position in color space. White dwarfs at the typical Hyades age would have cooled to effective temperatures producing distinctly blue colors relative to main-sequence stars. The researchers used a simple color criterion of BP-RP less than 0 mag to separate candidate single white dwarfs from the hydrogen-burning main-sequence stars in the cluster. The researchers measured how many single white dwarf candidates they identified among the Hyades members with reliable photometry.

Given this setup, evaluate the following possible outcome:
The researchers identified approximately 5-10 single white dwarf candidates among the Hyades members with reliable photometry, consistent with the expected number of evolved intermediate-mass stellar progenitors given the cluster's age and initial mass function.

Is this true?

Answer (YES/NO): NO